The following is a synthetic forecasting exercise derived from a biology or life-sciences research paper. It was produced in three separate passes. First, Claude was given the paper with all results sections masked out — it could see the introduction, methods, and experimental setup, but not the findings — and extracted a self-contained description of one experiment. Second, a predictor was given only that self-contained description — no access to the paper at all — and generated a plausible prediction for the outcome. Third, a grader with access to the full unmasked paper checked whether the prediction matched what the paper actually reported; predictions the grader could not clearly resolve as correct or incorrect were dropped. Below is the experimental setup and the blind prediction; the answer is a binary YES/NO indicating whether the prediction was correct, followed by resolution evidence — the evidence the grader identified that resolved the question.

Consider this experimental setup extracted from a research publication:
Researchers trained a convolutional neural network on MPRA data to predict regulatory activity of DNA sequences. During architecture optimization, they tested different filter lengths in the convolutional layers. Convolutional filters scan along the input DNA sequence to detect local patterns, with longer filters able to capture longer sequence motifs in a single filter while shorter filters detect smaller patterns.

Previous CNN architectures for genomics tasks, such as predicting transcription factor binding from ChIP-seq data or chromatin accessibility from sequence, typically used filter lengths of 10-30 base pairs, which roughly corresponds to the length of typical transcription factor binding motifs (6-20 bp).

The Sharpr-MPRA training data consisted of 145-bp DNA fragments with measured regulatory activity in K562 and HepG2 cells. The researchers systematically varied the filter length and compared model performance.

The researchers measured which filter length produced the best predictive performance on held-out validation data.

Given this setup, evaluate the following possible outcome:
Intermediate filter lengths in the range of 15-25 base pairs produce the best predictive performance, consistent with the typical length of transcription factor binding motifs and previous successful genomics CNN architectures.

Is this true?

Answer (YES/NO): NO